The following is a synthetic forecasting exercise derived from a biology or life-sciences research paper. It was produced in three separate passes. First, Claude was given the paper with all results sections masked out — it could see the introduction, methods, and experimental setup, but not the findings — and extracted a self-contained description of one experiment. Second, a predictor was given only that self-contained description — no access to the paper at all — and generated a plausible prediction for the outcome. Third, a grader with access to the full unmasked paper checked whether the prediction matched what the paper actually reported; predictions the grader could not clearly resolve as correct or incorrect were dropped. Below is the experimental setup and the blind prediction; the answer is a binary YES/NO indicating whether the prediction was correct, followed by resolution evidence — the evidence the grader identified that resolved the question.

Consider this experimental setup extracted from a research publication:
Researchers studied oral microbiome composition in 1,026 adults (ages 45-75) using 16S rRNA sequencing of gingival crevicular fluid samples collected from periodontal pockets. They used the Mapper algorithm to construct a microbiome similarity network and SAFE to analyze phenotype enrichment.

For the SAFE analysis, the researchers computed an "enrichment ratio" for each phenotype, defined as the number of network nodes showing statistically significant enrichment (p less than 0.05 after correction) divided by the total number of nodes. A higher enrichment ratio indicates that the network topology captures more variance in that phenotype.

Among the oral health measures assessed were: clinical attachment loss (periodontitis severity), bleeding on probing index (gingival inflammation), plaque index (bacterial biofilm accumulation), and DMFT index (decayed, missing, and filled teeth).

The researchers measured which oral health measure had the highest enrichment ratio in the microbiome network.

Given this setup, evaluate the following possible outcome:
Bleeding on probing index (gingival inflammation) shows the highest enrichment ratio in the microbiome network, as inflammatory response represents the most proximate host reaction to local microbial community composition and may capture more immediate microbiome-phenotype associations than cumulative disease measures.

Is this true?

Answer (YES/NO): NO